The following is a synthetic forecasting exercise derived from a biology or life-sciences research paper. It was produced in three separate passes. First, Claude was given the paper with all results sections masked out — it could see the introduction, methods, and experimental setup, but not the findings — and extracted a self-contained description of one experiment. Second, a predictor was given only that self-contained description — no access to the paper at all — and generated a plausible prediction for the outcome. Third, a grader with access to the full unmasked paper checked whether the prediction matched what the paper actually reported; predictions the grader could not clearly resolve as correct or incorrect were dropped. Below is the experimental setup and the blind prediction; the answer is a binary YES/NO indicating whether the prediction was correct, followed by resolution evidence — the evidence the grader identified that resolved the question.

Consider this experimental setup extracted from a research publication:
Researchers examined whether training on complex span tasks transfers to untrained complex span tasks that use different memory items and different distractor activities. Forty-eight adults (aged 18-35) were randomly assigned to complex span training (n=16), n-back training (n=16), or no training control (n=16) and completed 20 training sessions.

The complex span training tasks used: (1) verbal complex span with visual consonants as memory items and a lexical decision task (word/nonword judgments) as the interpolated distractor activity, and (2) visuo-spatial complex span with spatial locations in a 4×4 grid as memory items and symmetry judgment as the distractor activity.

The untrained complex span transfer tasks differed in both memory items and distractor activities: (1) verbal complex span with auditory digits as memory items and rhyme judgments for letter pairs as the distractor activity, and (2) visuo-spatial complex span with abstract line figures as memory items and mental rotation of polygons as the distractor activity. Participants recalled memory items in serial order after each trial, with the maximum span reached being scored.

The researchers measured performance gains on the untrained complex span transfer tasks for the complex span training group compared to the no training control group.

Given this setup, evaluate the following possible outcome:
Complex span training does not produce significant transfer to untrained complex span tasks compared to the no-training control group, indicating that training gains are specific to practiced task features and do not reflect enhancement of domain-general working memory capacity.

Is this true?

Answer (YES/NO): YES